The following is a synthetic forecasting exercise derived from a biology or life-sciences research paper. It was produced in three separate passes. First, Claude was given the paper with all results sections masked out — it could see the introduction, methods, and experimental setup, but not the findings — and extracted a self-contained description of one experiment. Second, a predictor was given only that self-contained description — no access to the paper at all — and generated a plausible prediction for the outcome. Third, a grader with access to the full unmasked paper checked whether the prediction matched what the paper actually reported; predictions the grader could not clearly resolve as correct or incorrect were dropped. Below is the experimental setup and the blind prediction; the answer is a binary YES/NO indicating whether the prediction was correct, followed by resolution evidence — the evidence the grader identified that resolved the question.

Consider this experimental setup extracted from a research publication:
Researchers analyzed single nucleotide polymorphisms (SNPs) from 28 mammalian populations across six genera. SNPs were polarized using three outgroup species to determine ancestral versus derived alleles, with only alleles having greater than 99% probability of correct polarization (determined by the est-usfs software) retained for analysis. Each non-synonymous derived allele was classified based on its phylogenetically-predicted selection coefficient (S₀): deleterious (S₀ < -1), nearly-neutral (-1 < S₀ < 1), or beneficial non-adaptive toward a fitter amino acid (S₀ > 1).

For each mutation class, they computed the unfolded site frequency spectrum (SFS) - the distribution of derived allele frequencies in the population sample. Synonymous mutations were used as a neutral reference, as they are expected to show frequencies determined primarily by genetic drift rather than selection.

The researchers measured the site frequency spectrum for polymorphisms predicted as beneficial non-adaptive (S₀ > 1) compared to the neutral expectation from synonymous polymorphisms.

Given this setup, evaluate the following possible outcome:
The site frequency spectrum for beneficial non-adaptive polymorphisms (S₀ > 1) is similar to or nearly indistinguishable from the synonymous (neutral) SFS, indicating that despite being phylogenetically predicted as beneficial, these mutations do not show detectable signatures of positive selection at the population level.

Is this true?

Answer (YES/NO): NO